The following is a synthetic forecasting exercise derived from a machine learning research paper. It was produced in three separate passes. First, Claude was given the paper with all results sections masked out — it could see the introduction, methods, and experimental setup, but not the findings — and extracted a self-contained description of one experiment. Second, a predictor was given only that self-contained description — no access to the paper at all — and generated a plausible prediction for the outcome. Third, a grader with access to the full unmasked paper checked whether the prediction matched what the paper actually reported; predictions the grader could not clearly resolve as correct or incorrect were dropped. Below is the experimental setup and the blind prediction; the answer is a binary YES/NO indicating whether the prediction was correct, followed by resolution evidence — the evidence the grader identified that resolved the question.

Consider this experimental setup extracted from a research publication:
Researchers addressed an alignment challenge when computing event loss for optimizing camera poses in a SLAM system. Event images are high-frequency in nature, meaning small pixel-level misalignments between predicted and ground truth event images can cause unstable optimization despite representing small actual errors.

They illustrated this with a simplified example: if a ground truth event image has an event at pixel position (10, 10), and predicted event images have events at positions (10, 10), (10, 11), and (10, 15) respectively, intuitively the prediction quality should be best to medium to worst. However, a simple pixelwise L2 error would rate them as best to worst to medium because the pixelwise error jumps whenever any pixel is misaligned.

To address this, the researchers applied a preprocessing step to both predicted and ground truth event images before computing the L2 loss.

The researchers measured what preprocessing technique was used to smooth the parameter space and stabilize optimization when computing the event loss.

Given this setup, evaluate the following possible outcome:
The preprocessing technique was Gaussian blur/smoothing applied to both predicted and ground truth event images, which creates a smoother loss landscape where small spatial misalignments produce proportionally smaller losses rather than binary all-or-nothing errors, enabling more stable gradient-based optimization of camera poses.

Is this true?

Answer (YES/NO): YES